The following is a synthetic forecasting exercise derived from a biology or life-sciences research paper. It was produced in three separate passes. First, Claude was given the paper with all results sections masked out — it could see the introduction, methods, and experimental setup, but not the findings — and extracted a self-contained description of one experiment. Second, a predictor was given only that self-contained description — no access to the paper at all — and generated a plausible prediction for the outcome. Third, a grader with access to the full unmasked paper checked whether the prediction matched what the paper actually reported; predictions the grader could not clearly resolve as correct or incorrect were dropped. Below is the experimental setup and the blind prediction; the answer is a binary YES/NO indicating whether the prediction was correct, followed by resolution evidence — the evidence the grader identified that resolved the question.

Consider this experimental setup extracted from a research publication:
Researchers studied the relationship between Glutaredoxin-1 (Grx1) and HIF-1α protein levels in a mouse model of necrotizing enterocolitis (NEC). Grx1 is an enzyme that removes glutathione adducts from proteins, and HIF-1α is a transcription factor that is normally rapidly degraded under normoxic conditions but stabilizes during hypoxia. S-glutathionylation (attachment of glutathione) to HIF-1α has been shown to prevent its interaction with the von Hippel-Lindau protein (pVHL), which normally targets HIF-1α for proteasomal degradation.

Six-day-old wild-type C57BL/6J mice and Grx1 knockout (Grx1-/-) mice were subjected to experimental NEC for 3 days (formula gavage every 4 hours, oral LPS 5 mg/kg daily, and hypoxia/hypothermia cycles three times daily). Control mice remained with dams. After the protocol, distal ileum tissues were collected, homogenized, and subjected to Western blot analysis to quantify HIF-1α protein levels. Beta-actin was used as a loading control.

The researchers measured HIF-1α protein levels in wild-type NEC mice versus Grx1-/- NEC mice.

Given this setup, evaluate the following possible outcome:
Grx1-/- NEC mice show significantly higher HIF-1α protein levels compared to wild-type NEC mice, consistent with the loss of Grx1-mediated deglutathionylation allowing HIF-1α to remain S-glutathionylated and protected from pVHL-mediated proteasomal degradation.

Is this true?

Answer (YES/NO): YES